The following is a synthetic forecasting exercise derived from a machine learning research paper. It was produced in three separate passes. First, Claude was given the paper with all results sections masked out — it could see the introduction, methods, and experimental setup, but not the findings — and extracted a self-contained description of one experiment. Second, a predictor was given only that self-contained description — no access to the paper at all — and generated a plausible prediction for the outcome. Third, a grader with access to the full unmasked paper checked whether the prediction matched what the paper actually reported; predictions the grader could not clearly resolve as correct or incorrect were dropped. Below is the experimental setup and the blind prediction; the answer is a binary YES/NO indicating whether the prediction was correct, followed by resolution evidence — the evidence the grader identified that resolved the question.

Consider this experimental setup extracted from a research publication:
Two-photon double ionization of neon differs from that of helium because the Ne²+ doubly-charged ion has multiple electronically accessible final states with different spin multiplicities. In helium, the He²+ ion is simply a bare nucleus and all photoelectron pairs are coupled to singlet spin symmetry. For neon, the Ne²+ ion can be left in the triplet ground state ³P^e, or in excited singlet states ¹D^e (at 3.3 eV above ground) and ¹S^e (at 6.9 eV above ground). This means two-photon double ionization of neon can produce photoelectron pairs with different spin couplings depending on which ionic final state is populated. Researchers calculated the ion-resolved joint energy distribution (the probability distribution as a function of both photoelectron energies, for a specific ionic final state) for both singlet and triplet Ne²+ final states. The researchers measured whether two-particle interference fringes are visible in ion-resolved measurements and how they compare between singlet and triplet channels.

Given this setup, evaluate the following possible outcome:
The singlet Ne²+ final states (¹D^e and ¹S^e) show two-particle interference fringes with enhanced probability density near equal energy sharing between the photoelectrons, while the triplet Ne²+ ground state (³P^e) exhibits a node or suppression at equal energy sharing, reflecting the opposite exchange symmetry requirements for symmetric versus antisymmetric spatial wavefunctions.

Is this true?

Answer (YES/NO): YES